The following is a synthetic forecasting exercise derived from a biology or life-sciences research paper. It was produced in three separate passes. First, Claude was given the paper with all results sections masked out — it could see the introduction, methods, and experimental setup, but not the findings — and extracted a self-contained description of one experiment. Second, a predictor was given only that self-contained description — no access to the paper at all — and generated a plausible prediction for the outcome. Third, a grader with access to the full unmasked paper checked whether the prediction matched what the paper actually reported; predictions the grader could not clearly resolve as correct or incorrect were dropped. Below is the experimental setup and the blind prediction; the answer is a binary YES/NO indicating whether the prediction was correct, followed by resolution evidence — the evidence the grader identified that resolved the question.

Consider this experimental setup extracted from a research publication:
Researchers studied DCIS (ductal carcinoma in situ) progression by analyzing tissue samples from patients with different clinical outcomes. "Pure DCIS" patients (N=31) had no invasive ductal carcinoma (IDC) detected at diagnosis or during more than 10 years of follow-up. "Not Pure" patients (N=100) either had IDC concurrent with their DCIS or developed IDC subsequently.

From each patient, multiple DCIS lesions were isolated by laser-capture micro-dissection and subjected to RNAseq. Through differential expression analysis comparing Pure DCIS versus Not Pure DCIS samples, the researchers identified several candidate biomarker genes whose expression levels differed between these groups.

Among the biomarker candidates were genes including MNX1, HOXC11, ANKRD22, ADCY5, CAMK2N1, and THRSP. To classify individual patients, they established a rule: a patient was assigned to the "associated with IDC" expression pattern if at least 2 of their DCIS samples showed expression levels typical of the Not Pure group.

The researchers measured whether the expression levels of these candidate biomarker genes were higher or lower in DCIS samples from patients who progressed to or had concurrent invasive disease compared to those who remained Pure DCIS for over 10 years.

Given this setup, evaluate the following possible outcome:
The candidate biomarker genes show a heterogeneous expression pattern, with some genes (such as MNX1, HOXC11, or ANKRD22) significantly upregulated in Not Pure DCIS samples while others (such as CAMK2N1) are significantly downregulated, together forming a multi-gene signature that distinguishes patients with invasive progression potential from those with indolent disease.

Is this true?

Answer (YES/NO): NO